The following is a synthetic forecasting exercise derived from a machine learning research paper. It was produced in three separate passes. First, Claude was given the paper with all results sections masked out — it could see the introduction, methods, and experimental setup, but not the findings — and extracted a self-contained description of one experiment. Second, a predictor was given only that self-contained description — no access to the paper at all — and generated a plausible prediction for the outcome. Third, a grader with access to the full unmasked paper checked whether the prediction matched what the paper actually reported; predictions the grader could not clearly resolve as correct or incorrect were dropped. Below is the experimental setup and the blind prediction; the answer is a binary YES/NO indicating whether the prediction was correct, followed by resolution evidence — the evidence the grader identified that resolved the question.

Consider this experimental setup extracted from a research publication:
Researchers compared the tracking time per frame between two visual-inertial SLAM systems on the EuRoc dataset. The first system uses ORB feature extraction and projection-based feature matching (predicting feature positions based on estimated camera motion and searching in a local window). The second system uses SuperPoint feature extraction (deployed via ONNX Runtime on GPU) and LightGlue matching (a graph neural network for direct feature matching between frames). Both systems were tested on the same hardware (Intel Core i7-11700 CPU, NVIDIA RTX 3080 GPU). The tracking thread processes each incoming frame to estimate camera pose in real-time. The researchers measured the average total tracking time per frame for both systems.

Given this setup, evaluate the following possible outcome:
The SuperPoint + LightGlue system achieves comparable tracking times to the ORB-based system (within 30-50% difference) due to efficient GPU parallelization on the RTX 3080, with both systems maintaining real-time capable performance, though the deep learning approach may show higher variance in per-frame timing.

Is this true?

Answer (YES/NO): NO